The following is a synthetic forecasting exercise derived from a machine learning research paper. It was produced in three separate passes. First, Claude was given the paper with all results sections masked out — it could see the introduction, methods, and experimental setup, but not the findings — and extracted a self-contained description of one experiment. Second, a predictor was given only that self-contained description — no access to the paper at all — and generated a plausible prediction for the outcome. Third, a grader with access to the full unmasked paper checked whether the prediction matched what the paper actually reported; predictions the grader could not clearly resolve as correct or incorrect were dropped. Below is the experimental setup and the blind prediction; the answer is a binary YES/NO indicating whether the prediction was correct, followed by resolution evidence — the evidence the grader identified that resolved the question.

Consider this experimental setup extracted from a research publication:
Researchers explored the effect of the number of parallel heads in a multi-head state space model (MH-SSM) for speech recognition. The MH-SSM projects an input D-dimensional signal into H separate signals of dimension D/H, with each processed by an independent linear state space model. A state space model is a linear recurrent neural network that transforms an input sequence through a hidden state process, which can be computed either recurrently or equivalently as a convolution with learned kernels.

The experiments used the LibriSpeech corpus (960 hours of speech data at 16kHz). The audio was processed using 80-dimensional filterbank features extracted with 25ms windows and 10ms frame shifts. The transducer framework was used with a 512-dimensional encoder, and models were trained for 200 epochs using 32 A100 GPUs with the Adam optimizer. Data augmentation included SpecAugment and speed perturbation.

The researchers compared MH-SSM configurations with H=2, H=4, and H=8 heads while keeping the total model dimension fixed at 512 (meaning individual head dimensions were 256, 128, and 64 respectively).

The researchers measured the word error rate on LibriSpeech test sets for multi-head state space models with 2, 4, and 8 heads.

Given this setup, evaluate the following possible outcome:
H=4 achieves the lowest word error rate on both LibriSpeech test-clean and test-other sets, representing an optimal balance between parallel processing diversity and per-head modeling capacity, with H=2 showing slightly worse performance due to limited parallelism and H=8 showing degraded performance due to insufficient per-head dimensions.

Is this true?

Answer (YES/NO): NO